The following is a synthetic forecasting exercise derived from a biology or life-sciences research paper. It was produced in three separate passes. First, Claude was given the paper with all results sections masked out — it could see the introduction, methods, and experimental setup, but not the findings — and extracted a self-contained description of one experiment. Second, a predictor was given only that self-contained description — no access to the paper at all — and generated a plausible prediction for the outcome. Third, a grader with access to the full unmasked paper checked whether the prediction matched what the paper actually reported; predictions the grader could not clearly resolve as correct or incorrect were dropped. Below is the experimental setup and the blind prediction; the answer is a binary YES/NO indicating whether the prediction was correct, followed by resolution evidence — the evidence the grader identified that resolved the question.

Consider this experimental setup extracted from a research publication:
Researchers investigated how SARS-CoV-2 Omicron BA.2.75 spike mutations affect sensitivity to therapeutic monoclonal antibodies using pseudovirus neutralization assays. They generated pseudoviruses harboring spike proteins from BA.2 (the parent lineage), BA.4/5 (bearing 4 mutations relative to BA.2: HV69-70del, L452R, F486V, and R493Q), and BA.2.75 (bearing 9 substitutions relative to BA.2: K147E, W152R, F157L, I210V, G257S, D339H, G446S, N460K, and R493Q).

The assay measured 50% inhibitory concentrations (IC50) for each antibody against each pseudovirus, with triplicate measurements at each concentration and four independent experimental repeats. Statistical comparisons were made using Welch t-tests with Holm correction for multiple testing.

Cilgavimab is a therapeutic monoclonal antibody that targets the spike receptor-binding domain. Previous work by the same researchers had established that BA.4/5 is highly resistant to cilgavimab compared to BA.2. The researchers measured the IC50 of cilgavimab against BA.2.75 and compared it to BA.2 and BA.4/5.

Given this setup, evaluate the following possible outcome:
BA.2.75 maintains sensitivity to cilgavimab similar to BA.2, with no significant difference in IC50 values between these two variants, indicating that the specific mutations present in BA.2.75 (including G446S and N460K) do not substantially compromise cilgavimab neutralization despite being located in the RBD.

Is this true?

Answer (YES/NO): NO